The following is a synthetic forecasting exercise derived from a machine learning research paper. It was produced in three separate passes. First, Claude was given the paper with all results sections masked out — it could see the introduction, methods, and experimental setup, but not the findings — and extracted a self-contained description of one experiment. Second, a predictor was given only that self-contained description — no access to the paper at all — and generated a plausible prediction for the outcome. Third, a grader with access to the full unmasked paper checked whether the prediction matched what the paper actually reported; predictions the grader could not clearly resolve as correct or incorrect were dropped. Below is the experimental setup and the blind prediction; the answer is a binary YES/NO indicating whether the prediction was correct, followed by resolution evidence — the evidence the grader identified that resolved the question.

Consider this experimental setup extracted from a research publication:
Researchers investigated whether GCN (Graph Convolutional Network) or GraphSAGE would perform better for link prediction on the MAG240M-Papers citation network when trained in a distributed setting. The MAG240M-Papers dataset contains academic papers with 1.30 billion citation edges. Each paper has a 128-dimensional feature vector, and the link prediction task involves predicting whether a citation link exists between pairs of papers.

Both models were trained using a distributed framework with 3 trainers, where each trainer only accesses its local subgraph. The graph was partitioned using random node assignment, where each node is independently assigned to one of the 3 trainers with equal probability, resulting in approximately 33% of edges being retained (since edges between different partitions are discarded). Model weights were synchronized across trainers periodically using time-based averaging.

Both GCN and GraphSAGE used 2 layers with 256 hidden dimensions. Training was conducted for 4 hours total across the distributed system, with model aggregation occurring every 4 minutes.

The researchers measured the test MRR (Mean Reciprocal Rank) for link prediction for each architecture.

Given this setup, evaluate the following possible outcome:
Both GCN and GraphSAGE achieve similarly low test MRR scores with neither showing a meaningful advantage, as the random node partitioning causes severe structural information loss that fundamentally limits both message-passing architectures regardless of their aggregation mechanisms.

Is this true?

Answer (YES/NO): NO